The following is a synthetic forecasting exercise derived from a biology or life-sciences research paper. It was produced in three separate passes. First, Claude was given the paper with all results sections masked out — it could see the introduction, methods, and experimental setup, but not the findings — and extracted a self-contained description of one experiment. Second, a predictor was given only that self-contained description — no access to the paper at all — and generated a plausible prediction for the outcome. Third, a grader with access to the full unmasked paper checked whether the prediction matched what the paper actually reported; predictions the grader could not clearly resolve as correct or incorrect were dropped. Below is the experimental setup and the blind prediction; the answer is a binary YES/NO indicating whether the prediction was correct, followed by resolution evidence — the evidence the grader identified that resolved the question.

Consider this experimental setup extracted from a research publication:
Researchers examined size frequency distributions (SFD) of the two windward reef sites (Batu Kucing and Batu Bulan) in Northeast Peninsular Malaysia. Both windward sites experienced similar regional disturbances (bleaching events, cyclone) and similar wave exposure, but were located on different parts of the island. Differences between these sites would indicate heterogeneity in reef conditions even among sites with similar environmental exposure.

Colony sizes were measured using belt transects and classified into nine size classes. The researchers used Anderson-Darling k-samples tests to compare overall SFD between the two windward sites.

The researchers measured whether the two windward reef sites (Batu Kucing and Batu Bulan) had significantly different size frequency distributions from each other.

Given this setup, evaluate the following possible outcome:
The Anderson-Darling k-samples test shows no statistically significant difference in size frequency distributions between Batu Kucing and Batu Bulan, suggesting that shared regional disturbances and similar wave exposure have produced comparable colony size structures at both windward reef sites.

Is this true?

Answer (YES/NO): NO